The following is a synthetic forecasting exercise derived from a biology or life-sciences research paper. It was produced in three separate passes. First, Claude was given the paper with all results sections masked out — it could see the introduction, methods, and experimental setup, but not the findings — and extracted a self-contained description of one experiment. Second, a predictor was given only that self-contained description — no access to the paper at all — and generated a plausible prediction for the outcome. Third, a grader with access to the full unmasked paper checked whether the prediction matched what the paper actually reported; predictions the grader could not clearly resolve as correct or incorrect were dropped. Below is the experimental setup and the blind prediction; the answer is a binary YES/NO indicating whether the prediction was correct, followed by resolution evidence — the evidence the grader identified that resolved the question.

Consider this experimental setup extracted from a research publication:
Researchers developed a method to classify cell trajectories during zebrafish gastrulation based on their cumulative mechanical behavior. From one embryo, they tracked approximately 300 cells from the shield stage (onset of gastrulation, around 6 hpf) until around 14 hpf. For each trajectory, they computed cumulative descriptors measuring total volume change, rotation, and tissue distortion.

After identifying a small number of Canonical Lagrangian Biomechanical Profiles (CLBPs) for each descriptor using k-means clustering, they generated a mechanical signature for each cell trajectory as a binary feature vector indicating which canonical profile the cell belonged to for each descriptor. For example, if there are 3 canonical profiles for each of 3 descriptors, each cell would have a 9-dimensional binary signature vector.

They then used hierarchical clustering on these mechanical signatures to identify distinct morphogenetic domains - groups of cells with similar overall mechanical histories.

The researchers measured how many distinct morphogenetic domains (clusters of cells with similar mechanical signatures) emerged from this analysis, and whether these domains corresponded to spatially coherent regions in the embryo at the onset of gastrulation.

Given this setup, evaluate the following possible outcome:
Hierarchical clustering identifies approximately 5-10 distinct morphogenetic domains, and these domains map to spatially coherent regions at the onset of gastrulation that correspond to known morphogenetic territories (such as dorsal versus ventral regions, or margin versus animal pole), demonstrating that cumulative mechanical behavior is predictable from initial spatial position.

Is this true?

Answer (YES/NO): NO